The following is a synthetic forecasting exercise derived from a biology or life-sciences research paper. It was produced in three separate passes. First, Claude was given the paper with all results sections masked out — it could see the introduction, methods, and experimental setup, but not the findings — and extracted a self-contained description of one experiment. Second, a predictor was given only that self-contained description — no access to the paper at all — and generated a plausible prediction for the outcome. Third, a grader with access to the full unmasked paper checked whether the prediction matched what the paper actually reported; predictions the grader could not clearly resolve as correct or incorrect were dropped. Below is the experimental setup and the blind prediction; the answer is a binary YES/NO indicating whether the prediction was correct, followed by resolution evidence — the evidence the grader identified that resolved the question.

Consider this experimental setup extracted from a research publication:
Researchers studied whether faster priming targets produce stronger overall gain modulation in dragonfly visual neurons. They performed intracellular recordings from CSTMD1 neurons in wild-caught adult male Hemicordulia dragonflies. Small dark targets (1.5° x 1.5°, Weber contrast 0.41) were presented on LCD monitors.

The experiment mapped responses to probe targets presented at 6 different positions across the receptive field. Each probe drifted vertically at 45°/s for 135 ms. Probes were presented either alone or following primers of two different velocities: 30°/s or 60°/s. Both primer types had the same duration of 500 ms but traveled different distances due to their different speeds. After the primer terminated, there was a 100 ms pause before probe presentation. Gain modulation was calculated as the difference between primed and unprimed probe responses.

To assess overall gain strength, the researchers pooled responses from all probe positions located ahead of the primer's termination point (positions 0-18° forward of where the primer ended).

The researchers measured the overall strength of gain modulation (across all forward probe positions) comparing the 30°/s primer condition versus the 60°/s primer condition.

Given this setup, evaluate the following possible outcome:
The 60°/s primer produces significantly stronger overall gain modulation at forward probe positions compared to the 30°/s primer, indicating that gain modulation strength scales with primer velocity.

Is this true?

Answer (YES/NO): YES